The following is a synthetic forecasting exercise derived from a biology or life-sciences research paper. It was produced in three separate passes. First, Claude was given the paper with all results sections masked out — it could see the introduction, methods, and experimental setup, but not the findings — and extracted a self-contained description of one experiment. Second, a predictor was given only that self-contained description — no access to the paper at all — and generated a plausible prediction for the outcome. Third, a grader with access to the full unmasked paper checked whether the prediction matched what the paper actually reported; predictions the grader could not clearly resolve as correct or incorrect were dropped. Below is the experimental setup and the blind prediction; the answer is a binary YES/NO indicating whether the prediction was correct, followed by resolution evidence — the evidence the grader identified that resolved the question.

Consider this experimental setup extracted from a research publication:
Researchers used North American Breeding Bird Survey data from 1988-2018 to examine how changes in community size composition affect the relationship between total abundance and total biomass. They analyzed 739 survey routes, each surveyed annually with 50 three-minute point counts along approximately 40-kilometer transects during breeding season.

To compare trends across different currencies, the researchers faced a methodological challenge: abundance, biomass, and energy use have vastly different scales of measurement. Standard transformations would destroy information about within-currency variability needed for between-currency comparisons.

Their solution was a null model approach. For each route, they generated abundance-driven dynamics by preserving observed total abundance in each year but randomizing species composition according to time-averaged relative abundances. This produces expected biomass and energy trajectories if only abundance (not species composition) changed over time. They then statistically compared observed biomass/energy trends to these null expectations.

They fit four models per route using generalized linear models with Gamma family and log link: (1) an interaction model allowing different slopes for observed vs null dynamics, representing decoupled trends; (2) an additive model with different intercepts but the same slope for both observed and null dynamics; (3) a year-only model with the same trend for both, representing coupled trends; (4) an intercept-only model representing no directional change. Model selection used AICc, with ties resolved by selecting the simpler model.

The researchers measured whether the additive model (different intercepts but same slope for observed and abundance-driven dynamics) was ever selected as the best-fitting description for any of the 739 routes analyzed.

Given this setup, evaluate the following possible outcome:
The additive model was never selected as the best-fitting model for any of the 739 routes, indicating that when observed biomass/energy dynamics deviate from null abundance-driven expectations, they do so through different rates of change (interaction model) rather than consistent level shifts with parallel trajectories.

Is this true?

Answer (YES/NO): YES